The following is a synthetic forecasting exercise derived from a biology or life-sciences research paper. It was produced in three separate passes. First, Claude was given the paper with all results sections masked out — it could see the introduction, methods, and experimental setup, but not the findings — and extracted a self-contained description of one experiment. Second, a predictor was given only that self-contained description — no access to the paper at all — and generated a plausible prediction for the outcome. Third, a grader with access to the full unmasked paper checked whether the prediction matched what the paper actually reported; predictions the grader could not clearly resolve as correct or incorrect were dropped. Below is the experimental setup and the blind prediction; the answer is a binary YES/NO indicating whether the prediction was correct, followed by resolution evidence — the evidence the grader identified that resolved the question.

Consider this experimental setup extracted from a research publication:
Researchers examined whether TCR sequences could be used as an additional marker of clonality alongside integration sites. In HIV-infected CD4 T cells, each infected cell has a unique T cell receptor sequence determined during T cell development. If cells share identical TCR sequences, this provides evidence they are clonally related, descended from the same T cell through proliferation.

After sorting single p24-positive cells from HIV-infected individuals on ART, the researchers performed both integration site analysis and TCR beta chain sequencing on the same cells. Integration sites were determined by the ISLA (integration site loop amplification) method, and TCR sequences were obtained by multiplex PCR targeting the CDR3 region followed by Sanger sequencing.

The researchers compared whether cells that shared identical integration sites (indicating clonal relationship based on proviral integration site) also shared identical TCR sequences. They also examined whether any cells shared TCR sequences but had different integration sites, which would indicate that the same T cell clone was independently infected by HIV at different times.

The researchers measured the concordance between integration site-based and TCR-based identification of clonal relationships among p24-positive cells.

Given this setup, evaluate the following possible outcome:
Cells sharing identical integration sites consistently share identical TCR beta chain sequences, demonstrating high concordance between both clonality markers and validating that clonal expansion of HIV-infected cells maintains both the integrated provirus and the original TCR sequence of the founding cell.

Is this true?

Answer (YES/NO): YES